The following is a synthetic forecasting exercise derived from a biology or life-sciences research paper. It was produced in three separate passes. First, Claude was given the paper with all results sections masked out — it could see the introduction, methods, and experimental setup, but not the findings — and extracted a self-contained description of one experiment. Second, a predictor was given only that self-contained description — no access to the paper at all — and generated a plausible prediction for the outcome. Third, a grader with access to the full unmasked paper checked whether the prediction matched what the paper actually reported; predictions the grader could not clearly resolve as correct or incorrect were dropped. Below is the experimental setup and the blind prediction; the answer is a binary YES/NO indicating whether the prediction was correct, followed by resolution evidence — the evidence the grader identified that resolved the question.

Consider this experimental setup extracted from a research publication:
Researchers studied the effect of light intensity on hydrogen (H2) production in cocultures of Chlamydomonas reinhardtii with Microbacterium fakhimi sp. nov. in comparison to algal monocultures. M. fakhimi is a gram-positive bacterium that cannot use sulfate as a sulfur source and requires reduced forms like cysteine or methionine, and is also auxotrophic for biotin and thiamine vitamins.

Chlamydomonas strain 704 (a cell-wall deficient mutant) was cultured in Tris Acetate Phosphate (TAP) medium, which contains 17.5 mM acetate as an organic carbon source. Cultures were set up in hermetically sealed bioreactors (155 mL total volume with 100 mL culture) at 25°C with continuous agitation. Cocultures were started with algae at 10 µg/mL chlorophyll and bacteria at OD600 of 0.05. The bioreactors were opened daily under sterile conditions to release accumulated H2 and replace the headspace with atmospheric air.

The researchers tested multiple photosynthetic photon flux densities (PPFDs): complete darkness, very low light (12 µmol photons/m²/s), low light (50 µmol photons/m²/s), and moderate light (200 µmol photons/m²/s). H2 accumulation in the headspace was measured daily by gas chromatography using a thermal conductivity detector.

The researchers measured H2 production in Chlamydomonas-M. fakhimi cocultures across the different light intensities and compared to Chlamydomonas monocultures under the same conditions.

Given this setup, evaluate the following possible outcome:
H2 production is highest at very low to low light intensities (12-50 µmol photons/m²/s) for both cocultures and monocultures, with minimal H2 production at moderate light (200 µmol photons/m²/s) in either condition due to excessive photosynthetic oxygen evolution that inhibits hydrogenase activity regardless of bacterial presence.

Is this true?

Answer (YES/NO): NO